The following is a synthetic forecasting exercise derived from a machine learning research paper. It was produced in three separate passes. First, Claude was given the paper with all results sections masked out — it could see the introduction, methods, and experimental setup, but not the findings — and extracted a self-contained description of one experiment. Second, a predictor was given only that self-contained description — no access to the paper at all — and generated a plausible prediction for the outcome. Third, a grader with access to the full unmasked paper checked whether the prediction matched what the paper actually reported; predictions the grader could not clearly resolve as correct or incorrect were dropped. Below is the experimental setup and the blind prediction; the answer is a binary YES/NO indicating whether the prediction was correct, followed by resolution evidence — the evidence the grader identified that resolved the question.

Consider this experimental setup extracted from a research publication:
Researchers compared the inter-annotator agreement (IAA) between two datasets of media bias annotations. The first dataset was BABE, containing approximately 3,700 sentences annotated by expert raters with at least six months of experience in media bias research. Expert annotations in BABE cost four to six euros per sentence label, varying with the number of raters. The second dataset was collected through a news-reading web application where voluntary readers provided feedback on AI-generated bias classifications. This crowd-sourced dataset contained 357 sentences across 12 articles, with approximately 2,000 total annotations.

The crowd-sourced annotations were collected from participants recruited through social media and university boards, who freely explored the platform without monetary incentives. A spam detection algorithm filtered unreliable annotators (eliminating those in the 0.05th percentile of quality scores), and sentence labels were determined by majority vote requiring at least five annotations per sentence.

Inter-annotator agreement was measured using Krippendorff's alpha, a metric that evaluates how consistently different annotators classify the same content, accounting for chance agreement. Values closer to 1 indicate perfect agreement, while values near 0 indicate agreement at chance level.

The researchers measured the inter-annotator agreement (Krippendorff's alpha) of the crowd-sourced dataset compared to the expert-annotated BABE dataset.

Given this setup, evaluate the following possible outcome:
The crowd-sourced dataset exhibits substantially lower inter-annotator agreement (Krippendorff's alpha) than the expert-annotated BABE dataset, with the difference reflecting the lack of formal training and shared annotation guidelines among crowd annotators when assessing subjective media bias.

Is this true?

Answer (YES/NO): NO